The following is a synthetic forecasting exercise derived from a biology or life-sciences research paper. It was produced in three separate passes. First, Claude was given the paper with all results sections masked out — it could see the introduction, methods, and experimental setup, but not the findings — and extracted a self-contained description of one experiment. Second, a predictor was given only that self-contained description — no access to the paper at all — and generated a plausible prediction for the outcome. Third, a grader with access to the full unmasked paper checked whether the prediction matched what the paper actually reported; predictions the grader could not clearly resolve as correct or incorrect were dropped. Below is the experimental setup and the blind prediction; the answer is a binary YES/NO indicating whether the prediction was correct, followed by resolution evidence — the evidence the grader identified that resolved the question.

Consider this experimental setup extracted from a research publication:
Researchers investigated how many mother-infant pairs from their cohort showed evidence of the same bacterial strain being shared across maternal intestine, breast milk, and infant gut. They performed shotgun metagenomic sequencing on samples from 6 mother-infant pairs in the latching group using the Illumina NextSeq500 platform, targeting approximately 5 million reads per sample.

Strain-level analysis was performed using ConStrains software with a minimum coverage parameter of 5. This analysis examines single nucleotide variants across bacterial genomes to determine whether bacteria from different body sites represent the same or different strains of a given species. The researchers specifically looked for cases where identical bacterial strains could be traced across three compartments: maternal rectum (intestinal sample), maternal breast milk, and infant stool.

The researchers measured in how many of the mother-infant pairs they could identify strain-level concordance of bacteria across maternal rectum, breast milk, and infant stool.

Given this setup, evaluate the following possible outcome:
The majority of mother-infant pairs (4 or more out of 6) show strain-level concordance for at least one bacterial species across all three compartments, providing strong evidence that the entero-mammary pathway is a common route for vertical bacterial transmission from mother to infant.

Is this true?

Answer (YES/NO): NO